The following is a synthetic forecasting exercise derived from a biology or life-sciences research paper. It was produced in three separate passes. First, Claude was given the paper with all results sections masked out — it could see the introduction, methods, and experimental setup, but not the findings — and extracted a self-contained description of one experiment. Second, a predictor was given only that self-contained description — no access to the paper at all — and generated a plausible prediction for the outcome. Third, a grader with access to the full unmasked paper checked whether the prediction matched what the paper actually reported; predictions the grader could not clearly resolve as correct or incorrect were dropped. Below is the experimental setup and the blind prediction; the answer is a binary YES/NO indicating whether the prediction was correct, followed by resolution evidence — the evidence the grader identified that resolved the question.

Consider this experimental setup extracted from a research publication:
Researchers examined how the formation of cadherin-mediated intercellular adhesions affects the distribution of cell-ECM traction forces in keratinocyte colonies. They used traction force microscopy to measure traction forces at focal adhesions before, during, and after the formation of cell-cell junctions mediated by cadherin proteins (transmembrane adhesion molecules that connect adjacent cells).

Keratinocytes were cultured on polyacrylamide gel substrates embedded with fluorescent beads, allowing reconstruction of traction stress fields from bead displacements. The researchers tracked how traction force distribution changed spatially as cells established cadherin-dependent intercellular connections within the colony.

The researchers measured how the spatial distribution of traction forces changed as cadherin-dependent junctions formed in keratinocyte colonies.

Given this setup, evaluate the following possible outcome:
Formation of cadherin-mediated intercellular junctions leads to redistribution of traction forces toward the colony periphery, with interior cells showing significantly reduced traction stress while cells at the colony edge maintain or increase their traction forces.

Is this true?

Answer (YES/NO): YES